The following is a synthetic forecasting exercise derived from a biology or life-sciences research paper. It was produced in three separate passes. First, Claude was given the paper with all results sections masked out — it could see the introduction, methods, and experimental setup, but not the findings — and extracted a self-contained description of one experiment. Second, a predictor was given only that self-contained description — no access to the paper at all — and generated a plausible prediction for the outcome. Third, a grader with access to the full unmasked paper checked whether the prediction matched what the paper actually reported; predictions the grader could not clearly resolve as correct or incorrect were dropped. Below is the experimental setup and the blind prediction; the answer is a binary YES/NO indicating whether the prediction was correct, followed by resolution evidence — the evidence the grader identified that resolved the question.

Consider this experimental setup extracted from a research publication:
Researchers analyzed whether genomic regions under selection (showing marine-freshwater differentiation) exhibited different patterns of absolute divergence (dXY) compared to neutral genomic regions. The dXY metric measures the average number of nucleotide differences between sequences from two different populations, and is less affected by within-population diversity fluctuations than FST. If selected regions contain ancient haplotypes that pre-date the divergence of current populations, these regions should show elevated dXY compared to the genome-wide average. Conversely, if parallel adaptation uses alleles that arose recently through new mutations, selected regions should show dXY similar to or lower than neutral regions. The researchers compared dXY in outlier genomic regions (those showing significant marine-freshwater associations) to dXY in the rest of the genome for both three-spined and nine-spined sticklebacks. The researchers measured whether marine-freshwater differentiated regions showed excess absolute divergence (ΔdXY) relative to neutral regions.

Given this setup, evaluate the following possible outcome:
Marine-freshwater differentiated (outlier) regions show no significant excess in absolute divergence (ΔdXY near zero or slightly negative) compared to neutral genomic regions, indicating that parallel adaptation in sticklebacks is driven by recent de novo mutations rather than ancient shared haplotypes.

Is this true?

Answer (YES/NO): NO